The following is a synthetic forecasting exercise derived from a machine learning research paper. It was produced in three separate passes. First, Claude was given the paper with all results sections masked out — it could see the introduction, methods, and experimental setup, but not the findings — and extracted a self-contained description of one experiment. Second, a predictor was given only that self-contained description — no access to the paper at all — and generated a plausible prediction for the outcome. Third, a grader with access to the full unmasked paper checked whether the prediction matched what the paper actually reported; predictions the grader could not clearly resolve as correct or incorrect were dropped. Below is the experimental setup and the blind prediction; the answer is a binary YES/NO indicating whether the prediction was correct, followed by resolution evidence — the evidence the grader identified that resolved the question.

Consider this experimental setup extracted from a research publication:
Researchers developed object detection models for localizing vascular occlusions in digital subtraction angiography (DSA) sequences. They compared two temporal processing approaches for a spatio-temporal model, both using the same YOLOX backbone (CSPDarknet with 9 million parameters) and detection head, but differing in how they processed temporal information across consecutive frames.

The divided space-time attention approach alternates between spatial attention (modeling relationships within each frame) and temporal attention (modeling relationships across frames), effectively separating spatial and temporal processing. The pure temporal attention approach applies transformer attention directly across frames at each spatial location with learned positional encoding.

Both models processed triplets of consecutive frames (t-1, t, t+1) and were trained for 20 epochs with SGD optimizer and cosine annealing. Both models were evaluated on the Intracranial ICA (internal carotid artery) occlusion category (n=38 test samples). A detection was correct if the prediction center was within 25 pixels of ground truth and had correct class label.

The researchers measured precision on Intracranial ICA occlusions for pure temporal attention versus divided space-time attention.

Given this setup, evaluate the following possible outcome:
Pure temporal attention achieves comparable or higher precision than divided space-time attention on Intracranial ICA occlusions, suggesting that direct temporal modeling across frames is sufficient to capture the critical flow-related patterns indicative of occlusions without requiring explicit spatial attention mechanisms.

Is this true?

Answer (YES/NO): YES